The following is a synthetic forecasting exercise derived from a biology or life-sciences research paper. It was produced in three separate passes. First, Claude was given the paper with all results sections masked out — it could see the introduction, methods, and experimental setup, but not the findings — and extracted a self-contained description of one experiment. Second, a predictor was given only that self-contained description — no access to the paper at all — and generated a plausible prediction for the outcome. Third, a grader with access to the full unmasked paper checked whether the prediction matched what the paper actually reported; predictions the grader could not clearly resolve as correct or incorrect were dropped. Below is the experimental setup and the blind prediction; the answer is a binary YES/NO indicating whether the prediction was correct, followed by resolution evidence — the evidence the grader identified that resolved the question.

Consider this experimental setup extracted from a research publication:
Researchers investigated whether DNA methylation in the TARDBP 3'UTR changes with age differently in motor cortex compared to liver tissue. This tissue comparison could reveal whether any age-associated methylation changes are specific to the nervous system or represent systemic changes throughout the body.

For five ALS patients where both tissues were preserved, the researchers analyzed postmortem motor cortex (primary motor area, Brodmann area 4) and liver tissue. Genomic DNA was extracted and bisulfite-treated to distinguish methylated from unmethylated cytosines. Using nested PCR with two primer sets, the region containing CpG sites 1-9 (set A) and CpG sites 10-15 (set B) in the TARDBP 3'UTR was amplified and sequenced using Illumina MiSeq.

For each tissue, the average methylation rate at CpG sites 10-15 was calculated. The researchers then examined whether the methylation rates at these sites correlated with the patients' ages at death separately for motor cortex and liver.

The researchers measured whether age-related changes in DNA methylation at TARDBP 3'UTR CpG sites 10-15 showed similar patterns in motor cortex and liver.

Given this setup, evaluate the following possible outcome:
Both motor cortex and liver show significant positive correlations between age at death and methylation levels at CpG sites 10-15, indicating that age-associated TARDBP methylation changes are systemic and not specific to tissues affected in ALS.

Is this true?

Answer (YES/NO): NO